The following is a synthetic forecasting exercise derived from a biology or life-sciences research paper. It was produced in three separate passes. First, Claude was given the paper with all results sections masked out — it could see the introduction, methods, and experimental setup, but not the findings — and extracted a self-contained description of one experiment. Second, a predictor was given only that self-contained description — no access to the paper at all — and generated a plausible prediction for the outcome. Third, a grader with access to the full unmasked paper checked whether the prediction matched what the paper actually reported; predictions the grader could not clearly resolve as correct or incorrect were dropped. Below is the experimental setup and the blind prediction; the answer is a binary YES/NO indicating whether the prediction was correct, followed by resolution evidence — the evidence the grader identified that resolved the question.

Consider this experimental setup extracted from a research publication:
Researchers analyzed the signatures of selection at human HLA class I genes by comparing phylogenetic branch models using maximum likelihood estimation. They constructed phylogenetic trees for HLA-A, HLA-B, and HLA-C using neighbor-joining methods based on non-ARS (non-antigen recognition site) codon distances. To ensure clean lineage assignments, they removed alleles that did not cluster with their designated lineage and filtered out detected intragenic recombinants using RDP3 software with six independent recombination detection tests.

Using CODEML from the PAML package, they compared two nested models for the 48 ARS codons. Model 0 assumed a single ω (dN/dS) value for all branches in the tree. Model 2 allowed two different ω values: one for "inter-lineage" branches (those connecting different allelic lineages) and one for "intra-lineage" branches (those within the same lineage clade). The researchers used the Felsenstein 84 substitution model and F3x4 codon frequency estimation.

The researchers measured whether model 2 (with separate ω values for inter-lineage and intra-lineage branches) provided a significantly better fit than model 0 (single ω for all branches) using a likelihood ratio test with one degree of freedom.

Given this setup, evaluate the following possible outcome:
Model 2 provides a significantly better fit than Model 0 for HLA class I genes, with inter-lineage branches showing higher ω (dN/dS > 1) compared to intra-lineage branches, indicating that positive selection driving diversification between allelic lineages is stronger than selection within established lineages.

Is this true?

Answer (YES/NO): NO